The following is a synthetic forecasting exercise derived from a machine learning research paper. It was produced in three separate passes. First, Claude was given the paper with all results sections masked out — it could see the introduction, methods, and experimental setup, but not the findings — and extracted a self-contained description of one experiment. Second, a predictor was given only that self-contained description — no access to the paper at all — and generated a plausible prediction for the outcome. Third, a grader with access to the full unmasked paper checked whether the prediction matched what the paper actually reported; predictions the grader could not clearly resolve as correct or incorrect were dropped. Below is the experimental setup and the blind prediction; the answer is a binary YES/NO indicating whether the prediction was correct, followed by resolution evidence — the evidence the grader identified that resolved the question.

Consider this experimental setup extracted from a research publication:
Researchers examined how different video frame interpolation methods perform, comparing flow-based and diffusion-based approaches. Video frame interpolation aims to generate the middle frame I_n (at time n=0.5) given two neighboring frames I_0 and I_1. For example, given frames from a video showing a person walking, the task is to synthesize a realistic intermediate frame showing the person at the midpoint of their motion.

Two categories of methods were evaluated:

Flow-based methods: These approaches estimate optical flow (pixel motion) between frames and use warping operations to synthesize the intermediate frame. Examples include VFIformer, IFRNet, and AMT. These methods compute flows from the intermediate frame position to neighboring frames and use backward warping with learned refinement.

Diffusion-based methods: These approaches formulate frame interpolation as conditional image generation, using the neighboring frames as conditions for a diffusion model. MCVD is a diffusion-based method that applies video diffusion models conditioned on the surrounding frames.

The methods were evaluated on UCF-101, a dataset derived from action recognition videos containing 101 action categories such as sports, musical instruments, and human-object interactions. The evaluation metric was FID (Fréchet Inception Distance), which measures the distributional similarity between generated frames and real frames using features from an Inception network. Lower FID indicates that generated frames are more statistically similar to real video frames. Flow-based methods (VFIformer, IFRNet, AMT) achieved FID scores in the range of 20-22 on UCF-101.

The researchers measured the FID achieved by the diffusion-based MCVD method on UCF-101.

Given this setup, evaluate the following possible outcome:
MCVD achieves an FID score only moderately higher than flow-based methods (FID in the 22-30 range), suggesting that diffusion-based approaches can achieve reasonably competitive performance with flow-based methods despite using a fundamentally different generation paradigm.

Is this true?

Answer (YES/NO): NO